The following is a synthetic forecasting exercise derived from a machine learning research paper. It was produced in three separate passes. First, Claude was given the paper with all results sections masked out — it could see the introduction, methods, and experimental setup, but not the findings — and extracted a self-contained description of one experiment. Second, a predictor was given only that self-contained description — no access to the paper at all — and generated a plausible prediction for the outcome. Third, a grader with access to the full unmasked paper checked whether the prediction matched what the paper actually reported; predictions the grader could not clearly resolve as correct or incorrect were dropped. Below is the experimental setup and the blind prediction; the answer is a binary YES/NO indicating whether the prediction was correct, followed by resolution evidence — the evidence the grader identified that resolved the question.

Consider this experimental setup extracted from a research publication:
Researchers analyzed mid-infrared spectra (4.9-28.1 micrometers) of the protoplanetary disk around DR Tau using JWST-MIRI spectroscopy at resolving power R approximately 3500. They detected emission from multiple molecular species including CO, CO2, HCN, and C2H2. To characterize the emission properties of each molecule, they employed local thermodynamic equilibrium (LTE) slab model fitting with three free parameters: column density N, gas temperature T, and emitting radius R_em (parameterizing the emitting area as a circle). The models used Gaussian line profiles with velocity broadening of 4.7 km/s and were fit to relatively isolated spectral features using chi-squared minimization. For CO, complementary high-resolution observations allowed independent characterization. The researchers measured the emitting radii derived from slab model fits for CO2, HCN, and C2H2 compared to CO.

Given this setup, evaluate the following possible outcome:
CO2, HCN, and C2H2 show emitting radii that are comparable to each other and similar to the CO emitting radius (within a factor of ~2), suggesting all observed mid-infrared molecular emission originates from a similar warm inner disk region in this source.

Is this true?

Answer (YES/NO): NO